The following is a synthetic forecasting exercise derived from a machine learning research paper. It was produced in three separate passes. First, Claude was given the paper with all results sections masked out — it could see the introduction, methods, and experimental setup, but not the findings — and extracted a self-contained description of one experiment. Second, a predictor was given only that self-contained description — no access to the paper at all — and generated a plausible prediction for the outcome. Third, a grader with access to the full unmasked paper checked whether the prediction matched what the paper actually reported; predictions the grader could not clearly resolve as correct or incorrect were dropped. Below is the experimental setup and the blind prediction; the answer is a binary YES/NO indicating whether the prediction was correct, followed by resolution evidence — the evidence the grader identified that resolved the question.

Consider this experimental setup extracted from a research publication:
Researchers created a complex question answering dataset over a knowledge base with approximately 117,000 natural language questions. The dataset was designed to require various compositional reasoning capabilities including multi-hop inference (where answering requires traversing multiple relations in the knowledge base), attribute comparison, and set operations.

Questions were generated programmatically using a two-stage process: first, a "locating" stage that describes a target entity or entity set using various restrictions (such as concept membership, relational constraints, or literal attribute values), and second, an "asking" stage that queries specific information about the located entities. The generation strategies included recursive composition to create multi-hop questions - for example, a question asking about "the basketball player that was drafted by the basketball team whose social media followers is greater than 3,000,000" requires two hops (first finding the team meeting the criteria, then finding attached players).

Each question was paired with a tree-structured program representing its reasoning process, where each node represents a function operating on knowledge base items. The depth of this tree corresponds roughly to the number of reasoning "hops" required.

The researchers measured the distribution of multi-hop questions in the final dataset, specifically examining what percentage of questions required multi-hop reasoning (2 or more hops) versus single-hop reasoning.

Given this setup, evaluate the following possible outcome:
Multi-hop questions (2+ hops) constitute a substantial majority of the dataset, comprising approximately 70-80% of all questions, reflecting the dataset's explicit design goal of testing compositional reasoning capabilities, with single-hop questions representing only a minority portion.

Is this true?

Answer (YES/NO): YES